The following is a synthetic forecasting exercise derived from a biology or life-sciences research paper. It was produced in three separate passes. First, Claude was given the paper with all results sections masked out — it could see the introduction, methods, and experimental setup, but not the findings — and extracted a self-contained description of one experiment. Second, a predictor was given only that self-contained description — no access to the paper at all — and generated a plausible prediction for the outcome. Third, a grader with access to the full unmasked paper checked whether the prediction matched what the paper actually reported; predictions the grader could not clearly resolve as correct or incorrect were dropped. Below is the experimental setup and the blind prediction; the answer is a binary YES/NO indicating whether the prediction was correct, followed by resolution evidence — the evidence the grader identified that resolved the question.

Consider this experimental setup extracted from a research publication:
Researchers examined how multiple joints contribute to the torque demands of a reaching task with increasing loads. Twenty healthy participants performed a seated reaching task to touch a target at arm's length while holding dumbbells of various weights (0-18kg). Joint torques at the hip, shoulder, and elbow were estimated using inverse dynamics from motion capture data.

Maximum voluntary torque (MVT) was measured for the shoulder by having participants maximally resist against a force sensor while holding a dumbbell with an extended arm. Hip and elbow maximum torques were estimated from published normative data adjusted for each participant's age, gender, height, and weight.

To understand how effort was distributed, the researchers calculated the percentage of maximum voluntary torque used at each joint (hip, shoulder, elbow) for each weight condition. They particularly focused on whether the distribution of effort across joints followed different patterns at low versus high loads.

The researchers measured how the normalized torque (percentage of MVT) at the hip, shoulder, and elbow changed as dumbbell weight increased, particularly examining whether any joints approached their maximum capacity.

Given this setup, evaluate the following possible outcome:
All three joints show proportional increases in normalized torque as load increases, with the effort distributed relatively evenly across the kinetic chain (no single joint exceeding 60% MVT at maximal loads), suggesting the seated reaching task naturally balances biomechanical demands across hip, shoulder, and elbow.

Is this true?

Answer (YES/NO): NO